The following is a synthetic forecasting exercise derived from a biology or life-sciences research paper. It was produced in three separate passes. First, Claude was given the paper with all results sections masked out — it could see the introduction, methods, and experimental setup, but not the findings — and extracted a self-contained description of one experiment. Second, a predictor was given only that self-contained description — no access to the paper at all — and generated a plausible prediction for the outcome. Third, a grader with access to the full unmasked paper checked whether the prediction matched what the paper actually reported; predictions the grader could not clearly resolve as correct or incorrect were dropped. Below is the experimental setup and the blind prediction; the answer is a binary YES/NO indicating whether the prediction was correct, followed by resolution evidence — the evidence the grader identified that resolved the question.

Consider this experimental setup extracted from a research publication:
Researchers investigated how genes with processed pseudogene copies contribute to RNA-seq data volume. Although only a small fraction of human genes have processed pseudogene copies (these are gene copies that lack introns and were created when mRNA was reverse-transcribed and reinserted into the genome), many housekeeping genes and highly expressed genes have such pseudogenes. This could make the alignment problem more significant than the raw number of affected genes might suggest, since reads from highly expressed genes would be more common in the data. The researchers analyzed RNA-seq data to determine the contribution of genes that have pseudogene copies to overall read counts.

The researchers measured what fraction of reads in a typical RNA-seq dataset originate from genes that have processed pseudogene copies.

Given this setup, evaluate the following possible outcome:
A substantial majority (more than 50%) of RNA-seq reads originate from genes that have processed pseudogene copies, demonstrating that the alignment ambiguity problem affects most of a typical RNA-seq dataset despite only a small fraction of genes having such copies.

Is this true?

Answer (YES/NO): NO